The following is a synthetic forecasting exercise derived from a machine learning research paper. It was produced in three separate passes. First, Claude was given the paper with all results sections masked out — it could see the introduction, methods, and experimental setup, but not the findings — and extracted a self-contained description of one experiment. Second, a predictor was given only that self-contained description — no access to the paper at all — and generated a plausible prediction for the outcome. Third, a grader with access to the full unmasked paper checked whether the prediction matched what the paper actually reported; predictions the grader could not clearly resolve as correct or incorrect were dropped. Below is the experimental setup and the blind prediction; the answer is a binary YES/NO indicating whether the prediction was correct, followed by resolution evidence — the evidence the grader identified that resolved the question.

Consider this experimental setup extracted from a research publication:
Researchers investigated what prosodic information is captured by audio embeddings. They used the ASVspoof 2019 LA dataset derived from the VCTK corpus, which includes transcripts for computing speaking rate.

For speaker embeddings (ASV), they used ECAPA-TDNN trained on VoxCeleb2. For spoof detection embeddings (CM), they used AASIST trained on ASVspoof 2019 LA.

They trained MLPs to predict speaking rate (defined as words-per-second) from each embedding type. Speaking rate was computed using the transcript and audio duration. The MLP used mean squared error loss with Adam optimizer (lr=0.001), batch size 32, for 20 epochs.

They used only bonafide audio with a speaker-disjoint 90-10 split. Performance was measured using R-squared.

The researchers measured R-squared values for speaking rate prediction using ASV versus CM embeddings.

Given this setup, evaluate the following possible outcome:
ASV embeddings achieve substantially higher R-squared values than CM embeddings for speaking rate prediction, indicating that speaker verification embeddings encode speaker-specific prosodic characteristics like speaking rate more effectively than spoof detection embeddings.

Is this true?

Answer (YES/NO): NO